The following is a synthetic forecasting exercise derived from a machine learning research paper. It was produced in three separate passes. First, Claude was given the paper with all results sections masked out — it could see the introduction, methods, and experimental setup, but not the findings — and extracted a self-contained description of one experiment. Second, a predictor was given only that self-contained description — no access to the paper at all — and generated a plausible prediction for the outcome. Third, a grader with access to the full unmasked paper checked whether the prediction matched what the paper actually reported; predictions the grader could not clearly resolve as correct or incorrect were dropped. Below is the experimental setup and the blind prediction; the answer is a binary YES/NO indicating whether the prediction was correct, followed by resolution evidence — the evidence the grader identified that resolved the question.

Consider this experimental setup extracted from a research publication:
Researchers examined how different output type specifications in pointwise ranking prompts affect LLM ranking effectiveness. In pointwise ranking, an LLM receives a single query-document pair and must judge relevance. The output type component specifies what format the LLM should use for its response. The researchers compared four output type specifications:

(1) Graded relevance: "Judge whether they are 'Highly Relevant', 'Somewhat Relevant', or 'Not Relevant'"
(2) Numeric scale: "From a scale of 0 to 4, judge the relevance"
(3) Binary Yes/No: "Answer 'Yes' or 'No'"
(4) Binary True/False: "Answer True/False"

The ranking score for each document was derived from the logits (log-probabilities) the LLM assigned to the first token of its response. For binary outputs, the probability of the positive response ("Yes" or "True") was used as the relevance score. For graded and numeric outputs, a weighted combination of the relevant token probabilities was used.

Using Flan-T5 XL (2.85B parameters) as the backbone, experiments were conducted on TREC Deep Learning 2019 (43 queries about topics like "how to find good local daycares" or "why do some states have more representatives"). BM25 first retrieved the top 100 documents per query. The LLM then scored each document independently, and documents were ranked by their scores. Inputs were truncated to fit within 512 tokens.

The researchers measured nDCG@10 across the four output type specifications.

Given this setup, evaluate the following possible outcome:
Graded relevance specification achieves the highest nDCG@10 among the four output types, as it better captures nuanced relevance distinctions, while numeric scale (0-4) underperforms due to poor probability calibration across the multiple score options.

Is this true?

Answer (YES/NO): NO